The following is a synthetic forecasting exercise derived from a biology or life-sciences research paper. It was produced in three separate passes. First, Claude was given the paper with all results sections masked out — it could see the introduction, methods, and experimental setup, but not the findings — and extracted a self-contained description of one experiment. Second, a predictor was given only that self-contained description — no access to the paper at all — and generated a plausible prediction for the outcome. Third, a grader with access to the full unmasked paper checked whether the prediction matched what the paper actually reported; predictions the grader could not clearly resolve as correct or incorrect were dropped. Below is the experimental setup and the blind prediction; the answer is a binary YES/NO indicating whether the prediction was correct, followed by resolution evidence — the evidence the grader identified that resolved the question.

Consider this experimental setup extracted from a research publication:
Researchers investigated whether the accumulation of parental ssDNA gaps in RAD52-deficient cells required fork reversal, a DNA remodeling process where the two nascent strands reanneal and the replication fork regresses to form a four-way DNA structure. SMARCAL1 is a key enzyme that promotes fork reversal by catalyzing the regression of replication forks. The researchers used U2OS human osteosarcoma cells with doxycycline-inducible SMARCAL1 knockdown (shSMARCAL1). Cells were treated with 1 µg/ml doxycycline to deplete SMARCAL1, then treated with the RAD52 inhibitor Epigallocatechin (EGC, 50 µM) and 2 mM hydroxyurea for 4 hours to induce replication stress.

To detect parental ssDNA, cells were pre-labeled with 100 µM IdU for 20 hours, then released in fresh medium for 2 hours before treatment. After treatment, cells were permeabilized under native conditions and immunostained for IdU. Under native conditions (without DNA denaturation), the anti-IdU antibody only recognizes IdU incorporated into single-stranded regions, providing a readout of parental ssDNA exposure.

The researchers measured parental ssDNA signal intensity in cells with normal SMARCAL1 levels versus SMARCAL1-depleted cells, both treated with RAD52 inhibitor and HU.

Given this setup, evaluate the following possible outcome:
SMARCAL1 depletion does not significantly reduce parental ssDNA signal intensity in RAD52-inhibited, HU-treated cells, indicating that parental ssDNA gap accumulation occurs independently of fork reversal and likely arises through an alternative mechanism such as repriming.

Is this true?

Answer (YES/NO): NO